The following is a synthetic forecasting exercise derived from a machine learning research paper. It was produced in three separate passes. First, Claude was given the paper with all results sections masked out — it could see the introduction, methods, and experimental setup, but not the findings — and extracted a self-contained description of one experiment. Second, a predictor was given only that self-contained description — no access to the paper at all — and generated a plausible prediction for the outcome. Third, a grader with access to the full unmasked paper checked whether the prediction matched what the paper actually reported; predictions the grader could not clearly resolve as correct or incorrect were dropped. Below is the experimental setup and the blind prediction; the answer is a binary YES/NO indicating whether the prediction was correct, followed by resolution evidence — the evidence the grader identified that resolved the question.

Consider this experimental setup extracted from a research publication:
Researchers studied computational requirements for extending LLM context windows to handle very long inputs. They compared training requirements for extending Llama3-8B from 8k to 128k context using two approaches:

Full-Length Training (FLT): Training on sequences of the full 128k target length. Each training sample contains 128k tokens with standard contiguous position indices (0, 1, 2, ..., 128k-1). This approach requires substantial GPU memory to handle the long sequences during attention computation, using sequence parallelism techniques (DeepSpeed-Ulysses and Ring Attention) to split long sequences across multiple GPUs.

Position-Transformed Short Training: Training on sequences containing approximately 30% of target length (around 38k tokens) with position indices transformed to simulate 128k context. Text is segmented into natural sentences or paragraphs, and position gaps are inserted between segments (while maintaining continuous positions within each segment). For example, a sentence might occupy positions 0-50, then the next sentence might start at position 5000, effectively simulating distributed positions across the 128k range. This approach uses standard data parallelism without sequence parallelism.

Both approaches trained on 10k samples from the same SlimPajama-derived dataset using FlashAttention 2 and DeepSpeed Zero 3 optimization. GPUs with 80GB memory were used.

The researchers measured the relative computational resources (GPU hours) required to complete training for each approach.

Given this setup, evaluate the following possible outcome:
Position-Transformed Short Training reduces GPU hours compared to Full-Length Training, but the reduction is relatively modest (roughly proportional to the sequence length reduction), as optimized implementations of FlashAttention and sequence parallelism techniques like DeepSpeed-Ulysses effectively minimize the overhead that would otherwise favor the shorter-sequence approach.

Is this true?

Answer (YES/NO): NO